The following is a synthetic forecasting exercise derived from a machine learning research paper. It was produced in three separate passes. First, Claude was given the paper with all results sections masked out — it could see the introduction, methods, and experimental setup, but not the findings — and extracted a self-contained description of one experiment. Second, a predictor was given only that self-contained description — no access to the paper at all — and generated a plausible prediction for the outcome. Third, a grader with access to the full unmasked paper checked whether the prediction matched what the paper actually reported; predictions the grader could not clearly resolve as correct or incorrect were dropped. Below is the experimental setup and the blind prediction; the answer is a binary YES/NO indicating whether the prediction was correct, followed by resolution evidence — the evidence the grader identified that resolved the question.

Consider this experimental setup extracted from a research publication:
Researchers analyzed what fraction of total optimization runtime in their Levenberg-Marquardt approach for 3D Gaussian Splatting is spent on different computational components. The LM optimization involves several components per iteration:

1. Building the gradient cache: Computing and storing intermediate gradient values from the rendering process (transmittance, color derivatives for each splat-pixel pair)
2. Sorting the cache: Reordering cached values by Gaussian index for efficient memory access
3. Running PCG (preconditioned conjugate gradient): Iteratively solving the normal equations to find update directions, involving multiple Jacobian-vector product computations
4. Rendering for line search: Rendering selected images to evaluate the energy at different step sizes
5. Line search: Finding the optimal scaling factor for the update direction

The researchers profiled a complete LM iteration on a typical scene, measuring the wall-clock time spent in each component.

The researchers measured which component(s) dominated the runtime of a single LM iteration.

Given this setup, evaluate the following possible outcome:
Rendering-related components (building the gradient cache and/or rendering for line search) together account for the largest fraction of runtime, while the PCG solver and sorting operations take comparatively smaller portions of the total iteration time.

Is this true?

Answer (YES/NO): NO